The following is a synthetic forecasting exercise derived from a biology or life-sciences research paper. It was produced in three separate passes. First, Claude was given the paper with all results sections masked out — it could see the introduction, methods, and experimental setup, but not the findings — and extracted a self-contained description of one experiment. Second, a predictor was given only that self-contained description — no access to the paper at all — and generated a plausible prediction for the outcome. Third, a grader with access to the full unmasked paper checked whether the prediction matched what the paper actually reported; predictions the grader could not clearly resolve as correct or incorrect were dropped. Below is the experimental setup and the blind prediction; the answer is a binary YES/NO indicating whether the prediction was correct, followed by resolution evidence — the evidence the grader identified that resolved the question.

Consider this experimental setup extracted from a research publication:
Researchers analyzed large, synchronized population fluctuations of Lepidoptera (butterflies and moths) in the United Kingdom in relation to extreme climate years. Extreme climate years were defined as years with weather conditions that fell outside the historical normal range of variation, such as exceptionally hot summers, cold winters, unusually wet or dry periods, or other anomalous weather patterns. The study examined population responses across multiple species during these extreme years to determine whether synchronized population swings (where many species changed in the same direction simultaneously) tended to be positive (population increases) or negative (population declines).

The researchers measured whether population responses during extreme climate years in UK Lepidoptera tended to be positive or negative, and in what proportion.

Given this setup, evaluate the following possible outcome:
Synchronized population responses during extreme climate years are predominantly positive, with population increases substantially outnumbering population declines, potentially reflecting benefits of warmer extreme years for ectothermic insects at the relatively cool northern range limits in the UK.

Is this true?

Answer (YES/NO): NO